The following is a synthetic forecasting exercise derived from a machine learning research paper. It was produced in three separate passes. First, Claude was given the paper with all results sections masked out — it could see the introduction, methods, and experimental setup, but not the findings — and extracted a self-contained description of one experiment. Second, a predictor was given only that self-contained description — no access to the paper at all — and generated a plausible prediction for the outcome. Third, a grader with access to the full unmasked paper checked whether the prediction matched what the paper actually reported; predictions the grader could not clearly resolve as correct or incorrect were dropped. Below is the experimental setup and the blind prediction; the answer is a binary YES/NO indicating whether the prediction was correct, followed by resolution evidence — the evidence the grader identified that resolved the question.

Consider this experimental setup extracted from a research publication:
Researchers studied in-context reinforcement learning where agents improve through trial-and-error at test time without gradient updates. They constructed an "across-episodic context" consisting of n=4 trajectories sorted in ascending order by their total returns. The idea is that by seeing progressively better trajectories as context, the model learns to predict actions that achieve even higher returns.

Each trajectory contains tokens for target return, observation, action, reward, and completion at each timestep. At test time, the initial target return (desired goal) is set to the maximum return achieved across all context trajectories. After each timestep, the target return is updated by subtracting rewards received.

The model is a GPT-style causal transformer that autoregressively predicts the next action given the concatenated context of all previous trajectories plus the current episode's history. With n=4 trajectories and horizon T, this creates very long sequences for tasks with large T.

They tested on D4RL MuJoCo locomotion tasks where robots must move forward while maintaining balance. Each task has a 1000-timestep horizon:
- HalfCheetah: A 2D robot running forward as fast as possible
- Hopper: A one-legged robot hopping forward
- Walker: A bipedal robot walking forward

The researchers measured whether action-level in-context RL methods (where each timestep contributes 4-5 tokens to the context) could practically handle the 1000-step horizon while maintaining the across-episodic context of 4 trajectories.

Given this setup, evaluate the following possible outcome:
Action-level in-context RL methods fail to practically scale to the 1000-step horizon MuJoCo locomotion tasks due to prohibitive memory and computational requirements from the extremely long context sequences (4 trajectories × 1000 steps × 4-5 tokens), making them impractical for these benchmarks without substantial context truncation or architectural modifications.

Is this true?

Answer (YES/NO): NO